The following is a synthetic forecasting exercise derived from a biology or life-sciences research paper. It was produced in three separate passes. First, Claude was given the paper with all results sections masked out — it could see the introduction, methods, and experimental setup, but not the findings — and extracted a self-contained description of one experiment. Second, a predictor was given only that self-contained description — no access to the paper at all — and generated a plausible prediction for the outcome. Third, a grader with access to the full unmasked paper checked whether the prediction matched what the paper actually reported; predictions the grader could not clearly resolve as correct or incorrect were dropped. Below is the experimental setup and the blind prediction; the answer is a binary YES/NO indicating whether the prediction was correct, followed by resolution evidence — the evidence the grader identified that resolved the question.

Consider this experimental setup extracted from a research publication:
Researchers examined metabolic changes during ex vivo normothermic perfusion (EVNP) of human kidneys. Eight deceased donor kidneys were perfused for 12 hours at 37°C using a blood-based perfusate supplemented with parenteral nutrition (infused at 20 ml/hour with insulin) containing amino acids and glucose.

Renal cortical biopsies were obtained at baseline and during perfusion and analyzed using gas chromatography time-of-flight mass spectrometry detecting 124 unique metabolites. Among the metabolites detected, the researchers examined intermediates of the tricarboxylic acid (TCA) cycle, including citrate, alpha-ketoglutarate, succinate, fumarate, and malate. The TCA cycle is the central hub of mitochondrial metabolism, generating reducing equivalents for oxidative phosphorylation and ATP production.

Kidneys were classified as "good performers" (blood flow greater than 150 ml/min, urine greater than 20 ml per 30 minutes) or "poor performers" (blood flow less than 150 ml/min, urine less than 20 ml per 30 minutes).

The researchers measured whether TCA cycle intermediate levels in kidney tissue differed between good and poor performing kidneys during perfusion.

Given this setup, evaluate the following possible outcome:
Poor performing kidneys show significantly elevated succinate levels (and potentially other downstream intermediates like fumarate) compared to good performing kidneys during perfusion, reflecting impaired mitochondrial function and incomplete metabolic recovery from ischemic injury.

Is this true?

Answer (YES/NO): NO